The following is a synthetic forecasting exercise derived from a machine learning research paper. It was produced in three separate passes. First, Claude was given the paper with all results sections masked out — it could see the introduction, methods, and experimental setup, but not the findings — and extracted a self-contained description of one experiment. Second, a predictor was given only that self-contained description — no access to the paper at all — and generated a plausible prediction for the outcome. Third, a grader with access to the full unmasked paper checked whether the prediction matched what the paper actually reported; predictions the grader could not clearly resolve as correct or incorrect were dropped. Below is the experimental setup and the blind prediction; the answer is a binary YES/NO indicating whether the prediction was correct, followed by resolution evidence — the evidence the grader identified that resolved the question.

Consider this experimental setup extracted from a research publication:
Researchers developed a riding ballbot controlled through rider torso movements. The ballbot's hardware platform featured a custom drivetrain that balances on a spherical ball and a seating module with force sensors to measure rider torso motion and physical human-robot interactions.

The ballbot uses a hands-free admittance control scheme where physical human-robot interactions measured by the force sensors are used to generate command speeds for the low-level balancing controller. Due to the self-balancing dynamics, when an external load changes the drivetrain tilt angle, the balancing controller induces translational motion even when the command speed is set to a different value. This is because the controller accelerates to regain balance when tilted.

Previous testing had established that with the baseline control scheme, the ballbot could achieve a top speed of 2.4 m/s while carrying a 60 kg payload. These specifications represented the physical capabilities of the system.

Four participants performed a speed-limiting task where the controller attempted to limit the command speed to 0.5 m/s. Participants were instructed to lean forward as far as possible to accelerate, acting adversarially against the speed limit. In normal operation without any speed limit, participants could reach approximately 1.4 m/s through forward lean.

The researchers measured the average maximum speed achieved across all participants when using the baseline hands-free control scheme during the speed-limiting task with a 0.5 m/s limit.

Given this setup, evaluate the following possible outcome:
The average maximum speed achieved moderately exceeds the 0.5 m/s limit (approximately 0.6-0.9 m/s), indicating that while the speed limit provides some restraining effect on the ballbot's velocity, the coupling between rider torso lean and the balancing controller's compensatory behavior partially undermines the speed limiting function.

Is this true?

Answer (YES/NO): NO